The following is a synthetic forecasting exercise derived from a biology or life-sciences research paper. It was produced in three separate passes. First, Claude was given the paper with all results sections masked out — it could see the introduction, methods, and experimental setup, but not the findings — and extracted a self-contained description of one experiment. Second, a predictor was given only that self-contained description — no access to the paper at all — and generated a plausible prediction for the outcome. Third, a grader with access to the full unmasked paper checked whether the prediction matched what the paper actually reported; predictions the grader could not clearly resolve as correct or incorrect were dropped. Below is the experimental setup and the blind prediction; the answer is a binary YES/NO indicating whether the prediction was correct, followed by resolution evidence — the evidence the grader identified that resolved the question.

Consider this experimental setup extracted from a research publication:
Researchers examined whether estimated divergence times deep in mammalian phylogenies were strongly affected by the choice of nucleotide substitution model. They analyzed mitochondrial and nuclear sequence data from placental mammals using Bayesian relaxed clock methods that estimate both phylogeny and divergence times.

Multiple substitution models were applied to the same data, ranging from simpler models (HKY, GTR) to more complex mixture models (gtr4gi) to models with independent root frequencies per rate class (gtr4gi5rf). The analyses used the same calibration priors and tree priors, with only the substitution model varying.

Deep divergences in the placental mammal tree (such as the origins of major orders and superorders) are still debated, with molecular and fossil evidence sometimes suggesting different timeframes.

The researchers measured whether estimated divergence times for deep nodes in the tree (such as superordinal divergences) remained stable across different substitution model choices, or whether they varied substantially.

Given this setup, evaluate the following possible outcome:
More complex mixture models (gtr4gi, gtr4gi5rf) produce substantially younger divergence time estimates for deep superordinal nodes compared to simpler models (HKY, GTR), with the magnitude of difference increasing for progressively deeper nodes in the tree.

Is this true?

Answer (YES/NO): NO